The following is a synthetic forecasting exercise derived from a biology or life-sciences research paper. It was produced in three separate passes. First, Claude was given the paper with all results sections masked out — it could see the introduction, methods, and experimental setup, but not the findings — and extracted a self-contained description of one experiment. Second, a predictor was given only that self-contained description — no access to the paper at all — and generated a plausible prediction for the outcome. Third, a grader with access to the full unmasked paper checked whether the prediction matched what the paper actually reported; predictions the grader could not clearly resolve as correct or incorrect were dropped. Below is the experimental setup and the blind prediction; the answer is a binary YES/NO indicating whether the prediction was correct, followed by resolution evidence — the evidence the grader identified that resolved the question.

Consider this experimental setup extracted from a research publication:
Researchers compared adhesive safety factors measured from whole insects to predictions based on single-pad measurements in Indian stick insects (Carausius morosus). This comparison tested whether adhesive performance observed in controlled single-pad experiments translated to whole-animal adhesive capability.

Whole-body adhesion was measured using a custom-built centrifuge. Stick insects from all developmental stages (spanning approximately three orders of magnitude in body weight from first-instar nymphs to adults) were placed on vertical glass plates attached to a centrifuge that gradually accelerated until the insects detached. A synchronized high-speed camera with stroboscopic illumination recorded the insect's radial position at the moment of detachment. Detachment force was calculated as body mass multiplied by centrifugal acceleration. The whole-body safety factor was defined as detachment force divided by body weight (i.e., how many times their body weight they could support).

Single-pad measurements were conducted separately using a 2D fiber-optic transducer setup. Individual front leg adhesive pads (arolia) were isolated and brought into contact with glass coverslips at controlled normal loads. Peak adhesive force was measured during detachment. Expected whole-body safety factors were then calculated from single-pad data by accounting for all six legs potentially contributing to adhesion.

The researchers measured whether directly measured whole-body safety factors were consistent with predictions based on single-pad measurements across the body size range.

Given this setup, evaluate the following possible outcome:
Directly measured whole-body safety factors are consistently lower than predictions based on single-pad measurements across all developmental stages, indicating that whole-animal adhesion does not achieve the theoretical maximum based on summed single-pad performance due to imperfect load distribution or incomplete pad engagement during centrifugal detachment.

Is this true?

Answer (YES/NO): NO